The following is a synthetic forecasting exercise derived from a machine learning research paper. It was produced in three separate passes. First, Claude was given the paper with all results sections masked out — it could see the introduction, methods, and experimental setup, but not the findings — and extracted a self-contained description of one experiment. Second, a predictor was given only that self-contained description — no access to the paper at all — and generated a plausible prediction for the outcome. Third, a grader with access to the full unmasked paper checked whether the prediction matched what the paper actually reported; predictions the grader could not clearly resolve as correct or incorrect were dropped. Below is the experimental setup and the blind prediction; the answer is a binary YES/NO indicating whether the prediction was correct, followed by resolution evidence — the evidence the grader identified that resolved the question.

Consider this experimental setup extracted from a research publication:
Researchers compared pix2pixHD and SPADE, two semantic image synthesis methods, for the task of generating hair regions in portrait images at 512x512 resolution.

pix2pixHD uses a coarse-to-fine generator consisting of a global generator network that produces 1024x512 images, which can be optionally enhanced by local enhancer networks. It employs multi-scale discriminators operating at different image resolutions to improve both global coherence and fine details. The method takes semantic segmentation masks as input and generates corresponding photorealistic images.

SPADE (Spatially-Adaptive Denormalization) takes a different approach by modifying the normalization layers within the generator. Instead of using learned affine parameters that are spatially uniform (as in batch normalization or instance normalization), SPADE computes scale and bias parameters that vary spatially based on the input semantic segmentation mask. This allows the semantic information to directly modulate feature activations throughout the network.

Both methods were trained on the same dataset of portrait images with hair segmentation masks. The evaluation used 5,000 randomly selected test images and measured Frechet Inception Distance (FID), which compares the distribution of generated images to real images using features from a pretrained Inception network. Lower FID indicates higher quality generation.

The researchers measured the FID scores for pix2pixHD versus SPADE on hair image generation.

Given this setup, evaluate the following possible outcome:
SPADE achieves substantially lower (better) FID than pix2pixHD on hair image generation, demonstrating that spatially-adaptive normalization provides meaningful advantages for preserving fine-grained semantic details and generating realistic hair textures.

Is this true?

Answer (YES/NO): NO